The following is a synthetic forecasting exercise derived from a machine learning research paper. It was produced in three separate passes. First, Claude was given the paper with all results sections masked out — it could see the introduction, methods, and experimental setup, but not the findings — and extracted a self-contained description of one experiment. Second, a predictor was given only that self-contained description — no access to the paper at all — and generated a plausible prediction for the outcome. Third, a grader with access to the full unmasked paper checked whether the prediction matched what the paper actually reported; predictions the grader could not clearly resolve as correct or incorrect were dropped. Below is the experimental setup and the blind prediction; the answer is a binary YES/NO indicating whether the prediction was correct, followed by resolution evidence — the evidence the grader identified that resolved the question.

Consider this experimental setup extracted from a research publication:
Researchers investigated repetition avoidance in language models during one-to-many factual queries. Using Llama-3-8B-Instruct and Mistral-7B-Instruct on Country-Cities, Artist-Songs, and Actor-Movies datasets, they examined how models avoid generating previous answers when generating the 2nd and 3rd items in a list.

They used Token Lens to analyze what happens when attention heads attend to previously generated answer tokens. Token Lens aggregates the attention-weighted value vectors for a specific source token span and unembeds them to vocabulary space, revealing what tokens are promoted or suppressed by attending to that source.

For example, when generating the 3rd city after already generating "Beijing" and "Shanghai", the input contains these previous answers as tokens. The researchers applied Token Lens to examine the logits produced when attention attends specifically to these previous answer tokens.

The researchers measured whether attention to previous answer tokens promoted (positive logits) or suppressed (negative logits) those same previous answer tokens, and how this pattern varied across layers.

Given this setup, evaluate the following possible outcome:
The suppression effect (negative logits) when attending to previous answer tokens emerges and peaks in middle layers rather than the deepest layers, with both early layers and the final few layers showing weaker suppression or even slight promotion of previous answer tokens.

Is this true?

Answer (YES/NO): NO